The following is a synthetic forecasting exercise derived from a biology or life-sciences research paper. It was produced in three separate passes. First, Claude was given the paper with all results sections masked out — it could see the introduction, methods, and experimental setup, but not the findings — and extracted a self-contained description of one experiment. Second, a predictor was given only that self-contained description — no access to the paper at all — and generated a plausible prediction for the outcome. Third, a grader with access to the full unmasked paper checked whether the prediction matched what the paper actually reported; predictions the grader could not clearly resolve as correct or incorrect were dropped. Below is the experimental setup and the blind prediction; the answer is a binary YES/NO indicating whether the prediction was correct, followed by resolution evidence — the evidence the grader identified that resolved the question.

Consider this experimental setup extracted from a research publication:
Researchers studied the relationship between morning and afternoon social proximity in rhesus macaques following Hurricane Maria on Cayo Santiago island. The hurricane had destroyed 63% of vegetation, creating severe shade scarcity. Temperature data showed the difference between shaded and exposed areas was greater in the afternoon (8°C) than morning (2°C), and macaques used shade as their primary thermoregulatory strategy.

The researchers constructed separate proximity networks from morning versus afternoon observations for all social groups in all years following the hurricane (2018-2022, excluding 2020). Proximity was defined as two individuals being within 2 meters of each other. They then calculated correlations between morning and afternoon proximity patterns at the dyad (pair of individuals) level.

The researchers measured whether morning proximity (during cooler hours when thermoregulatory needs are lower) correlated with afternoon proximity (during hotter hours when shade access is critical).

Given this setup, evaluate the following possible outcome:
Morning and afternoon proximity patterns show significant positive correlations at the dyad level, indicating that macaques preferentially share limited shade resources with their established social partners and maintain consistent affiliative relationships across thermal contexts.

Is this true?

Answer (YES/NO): YES